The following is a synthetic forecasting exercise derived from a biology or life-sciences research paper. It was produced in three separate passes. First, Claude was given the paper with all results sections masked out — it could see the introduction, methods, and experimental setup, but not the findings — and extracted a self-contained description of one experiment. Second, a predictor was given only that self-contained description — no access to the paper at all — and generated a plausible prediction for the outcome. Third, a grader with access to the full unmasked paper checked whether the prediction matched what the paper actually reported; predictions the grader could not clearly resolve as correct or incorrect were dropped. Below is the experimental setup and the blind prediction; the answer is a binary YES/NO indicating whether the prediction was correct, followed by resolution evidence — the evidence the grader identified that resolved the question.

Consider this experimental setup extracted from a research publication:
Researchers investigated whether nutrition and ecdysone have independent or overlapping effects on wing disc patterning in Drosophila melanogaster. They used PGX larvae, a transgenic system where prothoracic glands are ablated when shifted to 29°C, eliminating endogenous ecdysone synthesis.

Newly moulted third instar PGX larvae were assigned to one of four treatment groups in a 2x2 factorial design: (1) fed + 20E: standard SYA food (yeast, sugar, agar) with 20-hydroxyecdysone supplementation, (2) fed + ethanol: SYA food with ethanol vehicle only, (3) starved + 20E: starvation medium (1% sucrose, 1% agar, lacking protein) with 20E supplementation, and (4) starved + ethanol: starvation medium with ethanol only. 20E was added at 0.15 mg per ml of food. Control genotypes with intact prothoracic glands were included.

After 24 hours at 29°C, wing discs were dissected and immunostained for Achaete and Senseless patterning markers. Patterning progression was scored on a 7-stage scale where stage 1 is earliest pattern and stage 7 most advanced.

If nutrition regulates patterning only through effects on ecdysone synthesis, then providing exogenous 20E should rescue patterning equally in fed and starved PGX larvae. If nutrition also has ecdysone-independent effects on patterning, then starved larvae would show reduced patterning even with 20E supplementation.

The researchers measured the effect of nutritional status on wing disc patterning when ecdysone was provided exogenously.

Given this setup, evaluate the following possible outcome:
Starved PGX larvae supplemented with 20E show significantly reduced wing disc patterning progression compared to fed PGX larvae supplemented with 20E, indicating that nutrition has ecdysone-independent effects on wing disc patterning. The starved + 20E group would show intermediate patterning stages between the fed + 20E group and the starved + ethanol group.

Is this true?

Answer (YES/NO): NO